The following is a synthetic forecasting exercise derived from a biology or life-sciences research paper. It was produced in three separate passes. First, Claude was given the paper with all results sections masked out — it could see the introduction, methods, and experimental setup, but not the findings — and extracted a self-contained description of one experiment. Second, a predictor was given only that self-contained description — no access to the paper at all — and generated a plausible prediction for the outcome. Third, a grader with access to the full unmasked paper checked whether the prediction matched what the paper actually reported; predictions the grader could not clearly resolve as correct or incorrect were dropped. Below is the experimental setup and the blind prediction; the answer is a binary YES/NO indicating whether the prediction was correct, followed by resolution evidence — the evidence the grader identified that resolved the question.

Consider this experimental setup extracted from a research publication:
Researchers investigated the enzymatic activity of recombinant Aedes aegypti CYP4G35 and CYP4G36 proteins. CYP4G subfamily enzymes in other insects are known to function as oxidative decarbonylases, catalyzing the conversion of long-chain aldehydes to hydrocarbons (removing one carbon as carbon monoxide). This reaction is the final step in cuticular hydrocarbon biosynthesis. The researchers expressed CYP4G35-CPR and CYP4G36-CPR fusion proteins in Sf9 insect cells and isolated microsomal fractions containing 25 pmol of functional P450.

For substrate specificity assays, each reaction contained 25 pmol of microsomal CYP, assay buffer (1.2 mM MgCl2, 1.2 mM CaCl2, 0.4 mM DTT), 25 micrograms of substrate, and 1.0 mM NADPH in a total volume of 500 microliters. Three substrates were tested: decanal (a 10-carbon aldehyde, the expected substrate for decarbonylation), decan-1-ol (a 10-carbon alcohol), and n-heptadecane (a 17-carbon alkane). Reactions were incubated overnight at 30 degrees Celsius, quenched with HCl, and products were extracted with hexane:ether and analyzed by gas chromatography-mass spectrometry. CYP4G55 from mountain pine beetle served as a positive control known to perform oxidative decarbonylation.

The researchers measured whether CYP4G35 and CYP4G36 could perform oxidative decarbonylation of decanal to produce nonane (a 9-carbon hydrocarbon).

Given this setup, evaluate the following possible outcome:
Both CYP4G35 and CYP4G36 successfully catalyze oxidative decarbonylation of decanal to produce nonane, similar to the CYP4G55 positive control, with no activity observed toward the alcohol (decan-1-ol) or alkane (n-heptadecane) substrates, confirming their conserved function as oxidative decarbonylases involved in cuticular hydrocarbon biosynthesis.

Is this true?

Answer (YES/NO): NO